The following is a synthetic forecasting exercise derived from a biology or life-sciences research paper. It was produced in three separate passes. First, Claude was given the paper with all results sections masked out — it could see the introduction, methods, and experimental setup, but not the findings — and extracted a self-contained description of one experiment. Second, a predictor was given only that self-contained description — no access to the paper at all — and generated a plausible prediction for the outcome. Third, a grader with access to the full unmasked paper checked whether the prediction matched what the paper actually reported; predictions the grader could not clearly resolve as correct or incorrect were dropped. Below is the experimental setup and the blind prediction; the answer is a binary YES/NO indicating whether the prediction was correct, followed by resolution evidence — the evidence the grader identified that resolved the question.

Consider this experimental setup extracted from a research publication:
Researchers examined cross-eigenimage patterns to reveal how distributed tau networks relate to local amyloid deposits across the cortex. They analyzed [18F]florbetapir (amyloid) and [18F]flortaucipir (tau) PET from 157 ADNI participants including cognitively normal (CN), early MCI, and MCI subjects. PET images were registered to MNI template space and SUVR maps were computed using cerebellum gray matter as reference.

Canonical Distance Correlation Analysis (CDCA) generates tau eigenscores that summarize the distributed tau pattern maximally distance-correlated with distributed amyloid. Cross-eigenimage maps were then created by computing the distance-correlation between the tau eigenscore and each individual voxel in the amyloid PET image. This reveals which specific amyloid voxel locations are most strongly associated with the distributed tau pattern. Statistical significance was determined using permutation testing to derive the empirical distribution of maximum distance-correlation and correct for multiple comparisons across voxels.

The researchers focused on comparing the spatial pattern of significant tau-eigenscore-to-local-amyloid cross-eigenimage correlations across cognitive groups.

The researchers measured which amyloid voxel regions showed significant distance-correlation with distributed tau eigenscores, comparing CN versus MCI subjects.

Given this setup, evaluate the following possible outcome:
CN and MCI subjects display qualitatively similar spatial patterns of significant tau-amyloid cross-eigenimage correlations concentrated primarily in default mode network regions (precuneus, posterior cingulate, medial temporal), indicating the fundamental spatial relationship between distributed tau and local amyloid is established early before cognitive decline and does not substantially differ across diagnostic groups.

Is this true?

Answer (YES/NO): NO